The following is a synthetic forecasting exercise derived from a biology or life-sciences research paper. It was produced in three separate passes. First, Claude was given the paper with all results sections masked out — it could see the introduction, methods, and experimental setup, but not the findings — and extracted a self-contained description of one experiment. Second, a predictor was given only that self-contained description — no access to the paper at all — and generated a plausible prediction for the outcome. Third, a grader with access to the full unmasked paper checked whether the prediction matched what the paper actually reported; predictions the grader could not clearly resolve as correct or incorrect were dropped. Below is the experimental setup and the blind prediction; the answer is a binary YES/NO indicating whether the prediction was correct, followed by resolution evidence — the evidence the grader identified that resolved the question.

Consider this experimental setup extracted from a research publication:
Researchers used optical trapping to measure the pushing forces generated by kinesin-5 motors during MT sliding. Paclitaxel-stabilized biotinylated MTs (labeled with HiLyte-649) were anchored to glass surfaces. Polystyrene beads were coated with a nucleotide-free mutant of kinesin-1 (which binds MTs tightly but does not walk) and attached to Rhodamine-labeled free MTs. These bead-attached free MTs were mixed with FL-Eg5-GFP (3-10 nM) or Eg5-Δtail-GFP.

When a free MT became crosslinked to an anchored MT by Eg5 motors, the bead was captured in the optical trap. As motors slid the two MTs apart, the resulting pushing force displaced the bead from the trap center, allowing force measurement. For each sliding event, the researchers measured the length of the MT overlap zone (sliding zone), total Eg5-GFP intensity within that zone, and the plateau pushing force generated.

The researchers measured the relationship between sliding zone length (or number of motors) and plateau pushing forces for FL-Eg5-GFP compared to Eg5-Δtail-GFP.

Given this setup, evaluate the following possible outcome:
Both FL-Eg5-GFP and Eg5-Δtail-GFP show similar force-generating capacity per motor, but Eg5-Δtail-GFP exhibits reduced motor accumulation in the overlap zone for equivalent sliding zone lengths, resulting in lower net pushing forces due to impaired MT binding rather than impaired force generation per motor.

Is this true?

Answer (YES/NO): NO